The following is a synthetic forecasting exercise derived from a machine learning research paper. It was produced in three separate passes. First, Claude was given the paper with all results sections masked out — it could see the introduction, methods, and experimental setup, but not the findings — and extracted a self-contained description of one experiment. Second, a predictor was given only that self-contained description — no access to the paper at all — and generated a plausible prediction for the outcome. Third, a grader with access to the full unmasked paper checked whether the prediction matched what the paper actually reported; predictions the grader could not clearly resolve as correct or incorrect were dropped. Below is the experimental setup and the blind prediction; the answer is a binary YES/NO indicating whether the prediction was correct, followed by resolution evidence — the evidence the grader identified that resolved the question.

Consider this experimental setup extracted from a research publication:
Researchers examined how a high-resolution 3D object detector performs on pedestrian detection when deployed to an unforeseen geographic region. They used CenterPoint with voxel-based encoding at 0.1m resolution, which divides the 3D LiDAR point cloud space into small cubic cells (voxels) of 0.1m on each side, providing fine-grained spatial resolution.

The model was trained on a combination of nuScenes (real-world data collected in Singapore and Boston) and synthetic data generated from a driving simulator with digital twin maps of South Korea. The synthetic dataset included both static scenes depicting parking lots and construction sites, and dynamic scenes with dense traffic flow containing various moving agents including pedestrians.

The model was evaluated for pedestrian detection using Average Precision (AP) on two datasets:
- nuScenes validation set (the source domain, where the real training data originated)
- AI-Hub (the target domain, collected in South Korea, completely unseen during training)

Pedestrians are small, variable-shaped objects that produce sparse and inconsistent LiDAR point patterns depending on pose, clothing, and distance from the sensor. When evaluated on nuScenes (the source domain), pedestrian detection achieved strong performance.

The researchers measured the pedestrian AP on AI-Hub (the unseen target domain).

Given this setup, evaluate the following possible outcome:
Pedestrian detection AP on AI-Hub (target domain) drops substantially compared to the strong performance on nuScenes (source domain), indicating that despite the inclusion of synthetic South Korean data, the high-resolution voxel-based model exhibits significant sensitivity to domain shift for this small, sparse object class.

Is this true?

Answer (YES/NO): YES